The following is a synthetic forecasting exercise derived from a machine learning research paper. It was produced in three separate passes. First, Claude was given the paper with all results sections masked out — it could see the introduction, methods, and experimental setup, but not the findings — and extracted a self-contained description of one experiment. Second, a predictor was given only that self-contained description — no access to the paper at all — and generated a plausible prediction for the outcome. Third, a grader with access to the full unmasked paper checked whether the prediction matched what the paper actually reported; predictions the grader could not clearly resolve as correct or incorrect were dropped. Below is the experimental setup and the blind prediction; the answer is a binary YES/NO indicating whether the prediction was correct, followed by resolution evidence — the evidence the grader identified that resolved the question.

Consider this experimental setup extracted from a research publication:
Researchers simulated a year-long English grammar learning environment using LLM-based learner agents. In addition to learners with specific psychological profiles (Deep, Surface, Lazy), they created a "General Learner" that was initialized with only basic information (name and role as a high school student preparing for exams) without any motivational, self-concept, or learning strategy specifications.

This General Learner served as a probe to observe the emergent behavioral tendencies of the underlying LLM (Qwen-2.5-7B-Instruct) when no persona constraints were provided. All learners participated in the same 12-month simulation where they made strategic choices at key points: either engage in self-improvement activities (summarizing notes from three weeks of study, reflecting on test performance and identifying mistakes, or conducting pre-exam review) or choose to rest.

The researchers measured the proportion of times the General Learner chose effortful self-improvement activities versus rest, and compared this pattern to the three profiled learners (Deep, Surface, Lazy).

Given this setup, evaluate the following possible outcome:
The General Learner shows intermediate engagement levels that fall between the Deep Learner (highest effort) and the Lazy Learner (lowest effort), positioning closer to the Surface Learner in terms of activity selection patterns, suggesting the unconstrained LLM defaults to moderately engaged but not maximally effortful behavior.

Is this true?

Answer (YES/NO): NO